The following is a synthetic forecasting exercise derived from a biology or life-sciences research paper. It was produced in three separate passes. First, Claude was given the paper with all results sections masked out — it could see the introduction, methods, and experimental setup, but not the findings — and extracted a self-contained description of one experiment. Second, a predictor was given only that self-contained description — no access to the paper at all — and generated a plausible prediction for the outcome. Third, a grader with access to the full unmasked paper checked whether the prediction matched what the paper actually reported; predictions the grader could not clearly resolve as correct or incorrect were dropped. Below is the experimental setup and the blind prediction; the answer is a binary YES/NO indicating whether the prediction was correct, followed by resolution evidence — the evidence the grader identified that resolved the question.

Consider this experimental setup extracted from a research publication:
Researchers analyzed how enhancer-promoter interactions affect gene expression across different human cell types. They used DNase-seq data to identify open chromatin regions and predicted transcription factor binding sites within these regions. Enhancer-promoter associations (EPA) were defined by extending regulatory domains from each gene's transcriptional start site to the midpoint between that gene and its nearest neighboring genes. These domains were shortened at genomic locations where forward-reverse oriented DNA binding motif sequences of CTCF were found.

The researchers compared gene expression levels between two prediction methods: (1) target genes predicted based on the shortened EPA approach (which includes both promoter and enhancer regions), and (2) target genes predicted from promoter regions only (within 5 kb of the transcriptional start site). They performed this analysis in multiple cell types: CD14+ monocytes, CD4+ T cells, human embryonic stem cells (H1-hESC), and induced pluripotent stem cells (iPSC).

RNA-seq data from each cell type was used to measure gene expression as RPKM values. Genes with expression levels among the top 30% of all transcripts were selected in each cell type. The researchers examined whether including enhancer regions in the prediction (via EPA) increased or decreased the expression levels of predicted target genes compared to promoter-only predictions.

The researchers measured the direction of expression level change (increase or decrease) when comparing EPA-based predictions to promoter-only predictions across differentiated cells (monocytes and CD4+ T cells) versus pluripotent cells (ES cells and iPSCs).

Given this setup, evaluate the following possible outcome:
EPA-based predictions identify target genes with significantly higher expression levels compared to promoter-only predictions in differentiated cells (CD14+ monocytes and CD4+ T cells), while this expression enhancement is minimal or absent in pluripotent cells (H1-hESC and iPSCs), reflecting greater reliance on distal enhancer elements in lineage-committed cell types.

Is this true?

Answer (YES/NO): NO